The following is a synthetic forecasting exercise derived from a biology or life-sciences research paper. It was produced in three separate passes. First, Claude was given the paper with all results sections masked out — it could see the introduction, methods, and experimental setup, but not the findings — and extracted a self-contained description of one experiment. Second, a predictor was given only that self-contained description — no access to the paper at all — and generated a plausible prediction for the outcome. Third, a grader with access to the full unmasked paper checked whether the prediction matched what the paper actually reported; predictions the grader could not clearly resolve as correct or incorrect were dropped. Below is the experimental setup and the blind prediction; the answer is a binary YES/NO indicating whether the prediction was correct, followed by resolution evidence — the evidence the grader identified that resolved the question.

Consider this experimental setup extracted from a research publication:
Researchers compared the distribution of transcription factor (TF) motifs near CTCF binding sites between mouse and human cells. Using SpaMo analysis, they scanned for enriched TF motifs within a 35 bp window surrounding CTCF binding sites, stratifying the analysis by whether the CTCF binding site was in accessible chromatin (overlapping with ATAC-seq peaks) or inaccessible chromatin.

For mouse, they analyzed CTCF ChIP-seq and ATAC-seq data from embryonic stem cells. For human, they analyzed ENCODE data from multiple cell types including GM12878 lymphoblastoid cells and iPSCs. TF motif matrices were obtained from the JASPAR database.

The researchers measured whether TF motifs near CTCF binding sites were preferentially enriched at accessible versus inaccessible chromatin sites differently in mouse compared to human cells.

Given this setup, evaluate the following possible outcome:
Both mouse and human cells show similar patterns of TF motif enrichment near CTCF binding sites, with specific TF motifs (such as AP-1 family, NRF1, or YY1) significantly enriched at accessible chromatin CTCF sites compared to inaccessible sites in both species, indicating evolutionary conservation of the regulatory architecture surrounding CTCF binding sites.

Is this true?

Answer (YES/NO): NO